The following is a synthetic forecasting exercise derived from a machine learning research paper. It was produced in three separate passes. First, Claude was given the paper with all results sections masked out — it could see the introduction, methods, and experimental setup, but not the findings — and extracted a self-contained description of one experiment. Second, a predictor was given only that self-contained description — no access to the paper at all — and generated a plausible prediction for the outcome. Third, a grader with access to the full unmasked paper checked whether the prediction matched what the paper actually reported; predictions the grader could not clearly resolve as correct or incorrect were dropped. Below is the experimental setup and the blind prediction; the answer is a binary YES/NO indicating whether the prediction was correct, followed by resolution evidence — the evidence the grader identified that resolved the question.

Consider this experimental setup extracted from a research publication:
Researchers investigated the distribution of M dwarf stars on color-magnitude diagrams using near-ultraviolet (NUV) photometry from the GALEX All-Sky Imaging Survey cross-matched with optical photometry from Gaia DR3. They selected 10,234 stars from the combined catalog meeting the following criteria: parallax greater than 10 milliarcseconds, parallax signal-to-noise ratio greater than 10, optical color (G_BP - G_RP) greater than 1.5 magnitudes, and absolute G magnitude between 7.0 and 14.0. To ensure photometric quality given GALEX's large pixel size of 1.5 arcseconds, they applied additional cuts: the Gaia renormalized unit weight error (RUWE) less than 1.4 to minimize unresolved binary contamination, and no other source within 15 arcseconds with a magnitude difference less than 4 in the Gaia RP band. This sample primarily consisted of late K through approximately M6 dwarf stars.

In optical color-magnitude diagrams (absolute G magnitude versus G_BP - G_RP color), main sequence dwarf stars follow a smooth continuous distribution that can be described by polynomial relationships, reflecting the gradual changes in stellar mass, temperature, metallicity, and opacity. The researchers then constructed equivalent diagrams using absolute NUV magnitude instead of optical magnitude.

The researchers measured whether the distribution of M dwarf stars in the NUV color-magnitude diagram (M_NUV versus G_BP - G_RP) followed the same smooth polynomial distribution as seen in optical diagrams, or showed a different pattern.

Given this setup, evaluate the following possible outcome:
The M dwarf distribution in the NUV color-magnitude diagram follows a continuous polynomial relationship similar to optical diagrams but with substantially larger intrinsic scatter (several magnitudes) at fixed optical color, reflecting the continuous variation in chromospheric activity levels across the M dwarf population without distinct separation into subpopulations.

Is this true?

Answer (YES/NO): NO